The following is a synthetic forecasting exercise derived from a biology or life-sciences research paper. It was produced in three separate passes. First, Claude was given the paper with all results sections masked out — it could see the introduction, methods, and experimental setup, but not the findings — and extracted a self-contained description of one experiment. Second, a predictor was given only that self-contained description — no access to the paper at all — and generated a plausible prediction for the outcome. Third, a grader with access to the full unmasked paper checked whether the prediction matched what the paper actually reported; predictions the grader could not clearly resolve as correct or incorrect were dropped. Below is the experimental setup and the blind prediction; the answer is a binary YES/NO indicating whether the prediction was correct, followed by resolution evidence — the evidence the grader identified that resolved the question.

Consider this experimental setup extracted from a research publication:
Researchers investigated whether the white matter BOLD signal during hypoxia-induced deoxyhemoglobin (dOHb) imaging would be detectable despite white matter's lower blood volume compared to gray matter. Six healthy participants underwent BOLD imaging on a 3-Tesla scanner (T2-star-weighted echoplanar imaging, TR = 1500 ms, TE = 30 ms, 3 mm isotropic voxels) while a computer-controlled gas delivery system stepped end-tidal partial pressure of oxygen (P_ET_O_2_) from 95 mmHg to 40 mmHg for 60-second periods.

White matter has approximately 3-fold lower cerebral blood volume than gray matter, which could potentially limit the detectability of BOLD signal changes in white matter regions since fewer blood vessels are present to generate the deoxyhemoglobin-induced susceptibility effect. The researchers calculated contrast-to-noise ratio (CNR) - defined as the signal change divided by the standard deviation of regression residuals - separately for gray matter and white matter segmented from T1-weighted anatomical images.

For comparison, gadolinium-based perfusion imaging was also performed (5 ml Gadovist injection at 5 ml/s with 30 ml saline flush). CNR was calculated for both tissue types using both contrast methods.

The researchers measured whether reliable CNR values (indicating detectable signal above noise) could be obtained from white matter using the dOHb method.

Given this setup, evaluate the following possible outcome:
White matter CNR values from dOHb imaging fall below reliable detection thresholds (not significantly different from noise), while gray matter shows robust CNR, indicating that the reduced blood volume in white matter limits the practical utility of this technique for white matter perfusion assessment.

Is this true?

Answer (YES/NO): NO